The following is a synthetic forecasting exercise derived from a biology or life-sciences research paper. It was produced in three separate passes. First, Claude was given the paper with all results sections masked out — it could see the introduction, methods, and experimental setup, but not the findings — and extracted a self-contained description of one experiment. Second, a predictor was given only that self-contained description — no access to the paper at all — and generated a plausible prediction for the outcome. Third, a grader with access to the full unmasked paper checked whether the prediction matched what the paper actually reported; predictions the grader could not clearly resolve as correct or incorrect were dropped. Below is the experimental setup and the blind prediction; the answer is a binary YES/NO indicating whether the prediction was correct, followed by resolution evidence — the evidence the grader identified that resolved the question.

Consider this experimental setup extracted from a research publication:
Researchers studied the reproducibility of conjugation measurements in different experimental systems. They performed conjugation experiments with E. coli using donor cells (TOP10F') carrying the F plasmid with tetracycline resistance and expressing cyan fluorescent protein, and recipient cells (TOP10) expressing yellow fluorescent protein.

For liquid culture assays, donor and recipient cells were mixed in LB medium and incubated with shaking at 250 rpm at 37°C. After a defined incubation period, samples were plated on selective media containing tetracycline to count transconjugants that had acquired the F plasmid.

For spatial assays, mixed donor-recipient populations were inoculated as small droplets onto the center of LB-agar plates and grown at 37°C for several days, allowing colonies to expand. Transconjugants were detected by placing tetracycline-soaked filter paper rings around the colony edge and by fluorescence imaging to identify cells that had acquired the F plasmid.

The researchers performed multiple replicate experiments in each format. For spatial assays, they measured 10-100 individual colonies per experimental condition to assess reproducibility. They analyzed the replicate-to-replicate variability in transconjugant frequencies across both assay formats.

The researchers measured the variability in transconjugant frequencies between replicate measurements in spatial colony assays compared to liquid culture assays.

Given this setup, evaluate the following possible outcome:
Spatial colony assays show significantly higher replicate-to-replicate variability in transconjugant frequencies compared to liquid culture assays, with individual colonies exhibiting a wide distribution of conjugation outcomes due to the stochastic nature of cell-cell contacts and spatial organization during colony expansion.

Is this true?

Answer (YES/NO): YES